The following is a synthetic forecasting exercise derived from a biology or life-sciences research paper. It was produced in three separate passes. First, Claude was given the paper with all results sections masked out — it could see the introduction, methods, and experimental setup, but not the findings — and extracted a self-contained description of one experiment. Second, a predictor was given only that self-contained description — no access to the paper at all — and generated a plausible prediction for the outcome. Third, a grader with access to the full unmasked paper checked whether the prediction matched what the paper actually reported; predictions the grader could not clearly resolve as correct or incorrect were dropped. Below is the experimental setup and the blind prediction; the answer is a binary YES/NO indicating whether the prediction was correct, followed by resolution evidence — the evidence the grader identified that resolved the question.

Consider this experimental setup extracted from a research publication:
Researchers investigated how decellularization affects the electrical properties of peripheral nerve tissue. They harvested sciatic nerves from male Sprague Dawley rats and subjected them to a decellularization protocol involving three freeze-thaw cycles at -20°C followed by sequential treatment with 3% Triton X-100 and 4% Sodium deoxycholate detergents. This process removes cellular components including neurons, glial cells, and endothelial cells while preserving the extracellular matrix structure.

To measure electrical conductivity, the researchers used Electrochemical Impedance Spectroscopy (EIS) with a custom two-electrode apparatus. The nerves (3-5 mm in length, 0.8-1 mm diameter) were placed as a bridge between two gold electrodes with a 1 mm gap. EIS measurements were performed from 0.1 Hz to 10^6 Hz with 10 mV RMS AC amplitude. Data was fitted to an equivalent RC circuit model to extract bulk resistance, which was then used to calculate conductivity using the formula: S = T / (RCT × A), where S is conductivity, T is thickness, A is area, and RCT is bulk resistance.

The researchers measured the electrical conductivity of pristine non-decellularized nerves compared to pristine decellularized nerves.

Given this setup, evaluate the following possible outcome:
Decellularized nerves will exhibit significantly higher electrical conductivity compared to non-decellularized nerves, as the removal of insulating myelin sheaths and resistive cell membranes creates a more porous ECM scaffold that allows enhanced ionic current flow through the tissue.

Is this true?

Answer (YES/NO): NO